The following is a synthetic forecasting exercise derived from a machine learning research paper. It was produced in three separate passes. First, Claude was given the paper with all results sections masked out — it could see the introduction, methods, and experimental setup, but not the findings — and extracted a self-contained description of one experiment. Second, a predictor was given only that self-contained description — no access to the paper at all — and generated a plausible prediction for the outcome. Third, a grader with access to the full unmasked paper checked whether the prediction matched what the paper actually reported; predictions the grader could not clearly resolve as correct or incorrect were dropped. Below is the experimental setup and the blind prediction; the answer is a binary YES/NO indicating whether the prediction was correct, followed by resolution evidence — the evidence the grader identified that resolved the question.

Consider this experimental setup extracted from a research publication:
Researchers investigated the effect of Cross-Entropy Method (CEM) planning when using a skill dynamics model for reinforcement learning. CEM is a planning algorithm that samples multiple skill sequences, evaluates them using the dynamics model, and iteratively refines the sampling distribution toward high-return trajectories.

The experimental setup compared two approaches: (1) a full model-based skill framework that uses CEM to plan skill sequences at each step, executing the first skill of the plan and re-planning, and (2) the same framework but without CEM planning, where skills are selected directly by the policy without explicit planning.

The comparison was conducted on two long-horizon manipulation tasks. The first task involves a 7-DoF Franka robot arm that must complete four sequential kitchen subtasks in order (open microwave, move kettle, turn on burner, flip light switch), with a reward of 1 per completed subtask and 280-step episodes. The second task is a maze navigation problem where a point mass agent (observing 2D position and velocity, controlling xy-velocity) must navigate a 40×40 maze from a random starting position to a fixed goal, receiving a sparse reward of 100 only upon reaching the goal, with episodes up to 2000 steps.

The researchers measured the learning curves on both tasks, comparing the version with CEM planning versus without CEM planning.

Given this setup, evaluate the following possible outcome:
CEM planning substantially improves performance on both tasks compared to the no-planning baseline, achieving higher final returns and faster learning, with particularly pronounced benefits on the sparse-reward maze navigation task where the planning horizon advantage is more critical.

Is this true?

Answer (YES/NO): NO